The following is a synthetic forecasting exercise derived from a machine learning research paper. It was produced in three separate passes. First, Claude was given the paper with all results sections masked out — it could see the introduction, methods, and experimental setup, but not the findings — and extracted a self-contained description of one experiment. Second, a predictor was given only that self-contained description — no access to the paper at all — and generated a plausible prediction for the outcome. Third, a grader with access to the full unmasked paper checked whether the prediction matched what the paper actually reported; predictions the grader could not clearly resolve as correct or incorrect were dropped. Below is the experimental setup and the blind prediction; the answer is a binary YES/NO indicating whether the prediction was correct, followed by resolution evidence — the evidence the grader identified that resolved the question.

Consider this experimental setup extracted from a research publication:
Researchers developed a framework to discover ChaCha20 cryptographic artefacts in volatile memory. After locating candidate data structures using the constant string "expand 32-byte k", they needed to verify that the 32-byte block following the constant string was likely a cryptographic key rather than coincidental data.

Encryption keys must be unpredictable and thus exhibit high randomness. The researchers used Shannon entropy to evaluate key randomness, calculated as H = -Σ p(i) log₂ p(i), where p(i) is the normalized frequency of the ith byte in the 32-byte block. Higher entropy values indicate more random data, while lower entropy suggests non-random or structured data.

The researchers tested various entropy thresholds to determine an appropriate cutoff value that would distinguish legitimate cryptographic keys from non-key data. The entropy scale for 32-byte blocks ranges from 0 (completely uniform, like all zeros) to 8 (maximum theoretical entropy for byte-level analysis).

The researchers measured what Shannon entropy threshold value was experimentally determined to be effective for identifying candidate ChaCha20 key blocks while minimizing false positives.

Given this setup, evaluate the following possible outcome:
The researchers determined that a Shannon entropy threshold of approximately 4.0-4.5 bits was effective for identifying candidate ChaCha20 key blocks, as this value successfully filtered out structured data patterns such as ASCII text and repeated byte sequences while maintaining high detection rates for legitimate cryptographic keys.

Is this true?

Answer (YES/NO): YES